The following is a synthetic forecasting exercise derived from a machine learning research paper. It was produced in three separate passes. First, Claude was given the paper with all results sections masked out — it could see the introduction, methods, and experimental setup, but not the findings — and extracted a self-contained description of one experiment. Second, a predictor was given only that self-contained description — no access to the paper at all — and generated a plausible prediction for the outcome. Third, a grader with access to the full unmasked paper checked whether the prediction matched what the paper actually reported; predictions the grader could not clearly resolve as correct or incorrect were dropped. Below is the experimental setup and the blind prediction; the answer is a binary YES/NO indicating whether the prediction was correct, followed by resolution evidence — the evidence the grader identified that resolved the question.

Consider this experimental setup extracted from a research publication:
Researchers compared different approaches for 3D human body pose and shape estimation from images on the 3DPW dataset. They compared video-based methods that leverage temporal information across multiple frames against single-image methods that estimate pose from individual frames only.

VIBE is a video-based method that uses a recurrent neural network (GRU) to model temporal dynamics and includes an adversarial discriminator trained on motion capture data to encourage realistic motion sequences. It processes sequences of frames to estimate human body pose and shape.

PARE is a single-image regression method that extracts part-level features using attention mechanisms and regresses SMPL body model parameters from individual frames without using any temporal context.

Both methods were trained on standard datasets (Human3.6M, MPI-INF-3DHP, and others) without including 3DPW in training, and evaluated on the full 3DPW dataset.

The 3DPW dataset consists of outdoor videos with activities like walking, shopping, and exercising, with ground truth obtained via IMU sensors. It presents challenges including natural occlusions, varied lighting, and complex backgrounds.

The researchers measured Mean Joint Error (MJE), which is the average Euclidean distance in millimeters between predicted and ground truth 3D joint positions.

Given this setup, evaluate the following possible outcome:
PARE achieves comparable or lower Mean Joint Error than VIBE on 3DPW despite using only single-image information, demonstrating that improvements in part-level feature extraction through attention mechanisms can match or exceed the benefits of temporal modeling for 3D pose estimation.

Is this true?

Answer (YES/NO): YES